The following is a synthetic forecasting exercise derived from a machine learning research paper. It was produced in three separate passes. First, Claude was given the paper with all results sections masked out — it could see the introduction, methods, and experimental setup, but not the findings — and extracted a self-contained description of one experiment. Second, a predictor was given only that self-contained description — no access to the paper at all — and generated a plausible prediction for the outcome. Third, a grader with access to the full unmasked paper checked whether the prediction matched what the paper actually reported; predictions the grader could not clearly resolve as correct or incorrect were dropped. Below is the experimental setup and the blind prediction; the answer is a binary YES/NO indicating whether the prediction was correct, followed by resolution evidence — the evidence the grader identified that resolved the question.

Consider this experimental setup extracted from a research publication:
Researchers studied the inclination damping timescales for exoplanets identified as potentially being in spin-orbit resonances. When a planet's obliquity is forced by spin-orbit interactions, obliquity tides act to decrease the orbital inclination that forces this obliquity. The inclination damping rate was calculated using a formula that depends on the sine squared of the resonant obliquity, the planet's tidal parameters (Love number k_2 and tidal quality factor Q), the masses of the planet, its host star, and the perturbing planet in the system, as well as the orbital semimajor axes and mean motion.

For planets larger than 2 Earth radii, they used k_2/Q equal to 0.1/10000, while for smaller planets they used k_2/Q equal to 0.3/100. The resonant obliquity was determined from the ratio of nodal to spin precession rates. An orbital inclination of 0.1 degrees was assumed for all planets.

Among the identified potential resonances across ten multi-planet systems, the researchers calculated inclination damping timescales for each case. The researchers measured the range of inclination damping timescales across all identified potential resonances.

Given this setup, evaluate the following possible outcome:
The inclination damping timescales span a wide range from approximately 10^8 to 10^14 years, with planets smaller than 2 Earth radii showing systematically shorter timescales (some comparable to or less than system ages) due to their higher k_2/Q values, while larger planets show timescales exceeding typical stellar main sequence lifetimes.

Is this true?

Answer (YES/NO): NO